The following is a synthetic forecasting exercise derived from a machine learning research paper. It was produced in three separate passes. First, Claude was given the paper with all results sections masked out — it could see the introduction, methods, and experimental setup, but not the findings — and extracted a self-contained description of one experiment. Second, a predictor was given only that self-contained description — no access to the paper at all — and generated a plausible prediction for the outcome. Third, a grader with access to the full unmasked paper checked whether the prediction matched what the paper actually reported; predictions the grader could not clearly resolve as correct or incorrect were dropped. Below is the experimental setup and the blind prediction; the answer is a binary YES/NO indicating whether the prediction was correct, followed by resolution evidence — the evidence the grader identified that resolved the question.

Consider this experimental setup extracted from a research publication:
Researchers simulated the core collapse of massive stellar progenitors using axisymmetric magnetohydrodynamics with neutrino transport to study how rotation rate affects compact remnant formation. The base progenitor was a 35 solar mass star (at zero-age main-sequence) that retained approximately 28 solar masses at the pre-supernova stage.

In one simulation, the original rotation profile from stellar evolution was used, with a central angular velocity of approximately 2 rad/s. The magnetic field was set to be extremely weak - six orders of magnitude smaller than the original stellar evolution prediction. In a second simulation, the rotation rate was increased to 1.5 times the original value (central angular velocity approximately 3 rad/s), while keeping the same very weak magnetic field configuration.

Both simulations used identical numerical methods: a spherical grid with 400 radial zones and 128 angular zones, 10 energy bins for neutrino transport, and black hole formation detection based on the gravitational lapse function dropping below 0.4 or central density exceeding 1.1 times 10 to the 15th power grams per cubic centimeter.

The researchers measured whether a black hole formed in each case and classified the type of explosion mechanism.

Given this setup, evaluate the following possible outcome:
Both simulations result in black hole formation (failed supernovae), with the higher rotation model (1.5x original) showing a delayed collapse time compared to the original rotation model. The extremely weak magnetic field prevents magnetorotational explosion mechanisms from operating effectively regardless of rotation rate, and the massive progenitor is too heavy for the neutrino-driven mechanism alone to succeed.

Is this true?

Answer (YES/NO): NO